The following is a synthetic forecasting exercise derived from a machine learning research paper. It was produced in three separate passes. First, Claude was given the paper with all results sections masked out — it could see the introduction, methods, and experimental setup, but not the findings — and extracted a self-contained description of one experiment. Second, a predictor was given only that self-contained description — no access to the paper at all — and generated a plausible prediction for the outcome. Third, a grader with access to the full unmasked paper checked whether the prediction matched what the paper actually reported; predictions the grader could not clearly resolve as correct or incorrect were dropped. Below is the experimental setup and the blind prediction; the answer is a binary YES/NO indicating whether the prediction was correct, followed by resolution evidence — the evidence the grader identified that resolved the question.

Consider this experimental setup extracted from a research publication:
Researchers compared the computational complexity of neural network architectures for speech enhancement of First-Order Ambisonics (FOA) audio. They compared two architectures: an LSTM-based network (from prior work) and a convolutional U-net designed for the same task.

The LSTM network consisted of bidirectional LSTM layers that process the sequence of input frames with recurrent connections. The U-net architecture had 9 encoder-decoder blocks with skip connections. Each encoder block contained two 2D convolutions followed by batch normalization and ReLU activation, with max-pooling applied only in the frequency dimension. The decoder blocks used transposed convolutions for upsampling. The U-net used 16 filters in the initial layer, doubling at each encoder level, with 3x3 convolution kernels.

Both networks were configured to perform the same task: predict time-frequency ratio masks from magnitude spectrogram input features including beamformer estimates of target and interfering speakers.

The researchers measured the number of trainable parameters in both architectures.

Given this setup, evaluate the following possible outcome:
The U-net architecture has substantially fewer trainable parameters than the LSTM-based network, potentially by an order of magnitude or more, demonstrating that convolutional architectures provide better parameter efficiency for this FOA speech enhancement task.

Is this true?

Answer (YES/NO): NO